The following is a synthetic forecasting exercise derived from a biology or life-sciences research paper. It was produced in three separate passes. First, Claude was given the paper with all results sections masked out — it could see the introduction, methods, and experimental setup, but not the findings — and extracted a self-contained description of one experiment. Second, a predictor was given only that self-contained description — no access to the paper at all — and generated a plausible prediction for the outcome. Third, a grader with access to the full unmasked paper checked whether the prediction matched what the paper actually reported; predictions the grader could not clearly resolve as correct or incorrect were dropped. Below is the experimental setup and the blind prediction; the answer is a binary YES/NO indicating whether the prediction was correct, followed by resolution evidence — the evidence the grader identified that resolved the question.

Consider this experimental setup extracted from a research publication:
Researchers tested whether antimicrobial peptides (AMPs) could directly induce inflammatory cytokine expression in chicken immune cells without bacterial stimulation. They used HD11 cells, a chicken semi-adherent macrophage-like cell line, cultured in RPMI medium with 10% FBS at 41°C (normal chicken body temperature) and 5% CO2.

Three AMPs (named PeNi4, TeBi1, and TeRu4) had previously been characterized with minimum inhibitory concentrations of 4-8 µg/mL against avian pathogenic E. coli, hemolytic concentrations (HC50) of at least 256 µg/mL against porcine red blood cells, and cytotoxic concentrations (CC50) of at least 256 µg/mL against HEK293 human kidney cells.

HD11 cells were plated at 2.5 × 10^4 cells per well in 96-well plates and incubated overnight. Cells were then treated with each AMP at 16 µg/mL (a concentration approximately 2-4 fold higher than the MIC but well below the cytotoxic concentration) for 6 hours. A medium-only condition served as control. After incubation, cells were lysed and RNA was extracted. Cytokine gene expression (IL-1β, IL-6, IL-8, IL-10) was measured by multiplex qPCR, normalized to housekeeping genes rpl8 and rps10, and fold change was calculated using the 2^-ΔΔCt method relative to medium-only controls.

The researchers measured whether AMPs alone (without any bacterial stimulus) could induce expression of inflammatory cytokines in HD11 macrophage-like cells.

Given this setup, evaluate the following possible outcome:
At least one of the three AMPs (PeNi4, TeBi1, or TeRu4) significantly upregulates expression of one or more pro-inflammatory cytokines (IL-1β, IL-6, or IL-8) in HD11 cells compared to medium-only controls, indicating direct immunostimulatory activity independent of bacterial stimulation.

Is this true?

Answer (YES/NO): YES